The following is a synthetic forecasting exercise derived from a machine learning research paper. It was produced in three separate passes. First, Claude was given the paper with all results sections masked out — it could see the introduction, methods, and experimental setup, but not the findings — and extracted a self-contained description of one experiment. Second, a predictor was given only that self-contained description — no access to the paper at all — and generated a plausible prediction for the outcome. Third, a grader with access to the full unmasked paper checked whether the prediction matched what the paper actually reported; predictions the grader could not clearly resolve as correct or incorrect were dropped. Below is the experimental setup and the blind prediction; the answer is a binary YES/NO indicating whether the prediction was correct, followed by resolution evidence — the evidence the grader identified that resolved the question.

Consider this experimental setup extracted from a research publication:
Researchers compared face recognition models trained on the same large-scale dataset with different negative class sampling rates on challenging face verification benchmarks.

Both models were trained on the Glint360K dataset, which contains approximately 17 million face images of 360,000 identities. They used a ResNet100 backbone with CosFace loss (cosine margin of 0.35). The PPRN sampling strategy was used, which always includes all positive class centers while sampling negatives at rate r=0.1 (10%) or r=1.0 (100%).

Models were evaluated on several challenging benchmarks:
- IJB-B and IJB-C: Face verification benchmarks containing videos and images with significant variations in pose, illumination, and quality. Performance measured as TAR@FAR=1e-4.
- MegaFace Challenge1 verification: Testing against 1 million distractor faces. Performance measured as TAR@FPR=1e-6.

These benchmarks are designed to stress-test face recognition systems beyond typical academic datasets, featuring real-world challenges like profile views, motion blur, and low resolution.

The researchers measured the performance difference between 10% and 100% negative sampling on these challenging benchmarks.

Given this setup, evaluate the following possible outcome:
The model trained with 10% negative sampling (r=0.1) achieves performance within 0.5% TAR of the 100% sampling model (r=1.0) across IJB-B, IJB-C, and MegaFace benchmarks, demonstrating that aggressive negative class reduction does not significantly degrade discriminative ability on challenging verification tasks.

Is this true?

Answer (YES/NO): YES